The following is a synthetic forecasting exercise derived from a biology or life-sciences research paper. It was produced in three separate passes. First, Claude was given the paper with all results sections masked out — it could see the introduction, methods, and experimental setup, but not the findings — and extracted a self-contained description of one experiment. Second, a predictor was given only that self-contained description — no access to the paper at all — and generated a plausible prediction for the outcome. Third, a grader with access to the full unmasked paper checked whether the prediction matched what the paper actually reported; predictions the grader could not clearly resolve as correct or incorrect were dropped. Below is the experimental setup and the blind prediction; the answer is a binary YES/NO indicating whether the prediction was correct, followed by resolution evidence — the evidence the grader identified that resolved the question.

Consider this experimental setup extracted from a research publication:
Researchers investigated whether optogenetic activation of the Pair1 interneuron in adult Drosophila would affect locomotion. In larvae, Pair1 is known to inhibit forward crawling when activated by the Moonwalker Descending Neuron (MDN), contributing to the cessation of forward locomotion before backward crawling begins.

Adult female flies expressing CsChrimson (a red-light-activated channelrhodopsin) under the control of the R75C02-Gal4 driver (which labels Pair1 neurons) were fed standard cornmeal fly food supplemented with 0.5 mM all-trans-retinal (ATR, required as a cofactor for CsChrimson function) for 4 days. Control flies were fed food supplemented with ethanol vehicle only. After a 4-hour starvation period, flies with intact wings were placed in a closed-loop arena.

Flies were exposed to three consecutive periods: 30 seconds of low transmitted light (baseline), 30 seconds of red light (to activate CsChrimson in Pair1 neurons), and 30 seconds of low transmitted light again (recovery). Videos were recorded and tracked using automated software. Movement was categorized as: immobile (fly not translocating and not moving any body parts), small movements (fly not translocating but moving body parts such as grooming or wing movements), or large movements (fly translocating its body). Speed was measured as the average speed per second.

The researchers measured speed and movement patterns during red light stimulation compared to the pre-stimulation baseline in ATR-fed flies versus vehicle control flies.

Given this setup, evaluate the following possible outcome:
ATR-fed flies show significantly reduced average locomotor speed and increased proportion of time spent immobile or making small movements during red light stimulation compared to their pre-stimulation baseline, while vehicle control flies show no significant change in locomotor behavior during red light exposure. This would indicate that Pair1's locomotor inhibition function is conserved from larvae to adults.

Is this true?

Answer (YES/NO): YES